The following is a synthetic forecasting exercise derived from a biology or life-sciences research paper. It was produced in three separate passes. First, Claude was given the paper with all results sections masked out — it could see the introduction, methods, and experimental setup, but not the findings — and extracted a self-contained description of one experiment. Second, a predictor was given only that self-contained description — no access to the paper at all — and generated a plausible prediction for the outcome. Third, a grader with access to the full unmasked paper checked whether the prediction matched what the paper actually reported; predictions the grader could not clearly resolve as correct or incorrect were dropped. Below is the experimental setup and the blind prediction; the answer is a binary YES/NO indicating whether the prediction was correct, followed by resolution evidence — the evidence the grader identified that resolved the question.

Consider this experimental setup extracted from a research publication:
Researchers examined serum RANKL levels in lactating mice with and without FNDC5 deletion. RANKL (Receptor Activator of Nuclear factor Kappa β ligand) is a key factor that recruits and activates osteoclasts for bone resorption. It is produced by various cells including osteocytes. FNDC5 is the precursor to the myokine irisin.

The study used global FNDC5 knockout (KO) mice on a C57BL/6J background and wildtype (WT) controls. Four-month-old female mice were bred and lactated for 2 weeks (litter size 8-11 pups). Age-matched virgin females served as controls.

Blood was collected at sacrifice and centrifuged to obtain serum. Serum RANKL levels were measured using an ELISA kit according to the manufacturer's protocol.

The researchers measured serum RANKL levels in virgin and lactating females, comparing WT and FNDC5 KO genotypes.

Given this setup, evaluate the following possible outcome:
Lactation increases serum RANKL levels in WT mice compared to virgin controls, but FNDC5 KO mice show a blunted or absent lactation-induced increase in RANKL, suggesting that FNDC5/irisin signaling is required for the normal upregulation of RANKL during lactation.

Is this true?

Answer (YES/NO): YES